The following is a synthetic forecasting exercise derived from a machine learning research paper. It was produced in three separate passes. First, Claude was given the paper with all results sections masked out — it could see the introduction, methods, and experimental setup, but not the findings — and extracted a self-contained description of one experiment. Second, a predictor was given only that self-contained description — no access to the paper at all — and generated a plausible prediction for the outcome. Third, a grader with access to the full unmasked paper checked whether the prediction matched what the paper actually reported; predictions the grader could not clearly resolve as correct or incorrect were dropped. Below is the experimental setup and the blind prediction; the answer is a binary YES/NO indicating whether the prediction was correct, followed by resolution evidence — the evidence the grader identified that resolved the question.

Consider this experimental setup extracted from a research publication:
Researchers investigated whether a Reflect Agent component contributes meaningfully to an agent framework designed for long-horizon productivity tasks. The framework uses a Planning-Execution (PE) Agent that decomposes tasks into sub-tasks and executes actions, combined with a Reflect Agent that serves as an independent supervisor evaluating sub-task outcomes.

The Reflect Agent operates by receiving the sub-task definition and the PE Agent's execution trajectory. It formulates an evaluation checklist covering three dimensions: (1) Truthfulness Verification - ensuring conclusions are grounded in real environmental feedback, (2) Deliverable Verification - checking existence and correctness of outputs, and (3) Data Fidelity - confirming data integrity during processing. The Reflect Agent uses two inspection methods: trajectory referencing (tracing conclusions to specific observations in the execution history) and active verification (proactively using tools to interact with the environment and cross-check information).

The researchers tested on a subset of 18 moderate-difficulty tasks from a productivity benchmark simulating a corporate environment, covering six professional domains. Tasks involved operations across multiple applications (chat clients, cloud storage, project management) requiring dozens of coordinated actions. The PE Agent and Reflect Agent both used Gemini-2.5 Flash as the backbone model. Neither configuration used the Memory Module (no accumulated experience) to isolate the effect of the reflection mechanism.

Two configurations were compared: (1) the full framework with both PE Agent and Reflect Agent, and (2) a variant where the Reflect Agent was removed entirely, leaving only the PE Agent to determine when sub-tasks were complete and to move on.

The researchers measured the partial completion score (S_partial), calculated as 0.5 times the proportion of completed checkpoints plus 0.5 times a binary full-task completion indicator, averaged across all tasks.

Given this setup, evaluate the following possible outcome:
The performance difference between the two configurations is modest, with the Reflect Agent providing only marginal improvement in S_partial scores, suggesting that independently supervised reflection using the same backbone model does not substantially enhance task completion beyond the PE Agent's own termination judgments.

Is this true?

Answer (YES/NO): NO